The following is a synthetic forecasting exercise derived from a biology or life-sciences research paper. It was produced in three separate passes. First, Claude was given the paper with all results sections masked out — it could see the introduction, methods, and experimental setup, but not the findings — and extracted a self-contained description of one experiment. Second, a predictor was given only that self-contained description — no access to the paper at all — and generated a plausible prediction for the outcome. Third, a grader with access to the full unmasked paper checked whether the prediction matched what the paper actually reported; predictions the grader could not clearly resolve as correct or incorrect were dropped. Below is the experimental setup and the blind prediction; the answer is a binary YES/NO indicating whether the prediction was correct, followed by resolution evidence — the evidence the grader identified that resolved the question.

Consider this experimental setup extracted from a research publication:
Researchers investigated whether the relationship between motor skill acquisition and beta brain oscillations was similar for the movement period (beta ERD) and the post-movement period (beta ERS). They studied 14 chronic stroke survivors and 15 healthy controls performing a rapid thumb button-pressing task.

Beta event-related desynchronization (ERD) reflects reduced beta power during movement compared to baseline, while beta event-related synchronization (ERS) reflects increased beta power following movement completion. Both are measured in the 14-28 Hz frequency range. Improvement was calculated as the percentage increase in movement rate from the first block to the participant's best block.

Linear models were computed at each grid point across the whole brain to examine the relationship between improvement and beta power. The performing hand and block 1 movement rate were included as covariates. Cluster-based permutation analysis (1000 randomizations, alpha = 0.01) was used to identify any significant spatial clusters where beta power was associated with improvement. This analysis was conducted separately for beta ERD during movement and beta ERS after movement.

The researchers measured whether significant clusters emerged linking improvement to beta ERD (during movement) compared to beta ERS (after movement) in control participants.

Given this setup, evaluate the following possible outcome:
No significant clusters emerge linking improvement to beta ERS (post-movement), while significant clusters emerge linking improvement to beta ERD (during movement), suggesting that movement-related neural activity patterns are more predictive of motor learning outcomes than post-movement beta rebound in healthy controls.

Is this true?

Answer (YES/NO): NO